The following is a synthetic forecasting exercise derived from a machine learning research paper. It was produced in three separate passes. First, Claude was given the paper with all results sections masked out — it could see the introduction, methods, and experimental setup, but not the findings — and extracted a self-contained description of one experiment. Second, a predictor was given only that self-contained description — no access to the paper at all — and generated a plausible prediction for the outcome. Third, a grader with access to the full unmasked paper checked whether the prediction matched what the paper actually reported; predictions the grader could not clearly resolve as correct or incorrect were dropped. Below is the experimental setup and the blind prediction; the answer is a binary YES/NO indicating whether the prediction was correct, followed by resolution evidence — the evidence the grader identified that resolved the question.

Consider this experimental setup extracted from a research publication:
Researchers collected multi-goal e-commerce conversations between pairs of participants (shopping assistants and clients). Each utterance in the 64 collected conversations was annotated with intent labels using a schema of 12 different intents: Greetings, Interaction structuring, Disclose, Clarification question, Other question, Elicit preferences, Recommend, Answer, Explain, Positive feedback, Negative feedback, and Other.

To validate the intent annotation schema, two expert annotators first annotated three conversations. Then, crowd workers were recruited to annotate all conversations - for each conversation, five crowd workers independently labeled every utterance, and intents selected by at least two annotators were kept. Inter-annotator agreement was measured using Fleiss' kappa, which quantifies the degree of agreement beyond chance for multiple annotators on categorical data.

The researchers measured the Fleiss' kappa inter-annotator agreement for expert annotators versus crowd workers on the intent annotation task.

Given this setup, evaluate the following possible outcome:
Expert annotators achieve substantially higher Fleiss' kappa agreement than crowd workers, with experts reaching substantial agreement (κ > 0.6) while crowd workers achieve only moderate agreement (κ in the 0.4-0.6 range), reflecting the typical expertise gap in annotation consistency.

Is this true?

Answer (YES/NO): NO